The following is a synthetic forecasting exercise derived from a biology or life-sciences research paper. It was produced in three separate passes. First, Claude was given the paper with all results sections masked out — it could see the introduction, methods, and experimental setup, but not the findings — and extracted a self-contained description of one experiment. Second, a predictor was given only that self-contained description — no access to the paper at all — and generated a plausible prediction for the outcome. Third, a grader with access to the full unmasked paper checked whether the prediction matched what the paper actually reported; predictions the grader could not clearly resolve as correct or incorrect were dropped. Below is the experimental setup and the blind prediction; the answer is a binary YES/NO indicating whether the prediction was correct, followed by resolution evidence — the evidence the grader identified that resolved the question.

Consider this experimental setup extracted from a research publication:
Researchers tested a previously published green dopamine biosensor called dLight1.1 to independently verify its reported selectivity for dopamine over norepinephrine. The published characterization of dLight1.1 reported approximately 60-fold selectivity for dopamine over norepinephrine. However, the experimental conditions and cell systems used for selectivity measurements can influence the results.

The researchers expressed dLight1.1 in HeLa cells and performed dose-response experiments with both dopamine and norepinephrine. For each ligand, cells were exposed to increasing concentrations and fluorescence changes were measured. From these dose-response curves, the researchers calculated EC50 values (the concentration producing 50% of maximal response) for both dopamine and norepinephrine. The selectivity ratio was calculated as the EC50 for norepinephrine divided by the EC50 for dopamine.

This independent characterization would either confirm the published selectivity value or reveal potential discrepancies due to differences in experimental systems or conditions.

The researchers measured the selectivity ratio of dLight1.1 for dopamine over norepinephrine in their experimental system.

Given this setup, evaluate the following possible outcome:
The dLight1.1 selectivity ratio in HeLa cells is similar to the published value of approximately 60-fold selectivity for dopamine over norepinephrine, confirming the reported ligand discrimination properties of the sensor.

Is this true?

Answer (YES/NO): NO